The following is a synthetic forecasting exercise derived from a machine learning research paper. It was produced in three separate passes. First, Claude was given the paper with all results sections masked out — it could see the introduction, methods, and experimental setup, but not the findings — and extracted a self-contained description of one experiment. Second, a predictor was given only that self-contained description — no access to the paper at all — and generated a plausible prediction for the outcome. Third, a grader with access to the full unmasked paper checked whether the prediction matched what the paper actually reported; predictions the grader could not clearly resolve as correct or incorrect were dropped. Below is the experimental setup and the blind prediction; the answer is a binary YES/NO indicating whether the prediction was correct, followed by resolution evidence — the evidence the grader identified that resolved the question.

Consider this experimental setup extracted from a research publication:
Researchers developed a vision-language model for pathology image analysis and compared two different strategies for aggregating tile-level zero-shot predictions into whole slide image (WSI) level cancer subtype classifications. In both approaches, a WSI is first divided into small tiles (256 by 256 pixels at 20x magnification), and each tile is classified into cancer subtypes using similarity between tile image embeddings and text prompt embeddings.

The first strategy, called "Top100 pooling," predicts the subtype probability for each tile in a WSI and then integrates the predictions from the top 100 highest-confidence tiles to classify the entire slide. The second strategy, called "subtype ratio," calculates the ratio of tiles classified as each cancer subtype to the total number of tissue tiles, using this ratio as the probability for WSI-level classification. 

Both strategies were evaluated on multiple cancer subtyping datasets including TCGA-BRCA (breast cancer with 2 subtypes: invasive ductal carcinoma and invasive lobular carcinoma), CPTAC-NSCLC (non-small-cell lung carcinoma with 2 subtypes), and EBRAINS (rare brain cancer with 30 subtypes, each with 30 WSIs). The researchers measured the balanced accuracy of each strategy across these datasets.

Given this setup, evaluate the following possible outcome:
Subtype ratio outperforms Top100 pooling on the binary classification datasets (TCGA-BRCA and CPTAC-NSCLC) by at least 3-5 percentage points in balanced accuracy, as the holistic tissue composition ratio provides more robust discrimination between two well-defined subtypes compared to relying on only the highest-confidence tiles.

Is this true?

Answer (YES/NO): YES